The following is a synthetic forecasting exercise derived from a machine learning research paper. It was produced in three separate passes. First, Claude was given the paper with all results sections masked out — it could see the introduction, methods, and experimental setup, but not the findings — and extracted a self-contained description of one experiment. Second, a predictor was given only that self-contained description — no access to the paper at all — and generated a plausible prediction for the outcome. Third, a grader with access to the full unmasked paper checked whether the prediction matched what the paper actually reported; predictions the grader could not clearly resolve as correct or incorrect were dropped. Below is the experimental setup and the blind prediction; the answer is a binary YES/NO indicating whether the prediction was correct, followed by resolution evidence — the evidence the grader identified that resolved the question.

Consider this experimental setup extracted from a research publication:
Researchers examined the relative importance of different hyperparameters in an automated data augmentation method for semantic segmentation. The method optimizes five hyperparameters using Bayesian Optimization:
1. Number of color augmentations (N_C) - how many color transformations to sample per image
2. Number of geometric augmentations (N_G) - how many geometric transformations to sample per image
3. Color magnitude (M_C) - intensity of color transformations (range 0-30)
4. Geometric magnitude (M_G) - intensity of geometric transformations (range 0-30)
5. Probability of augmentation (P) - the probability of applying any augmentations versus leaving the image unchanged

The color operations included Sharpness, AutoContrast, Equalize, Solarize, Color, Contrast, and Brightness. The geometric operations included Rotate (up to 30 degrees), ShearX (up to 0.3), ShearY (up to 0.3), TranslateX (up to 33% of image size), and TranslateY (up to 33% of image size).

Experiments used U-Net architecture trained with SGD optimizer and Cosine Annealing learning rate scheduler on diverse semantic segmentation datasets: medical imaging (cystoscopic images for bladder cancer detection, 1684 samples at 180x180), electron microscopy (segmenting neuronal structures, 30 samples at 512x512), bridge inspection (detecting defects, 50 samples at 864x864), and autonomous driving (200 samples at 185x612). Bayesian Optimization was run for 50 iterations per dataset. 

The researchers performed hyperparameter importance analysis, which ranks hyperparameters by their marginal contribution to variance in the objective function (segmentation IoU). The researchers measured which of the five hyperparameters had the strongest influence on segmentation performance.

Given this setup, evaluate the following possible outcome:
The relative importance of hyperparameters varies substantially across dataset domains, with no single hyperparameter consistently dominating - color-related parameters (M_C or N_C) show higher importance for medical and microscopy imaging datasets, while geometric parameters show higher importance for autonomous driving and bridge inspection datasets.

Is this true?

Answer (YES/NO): NO